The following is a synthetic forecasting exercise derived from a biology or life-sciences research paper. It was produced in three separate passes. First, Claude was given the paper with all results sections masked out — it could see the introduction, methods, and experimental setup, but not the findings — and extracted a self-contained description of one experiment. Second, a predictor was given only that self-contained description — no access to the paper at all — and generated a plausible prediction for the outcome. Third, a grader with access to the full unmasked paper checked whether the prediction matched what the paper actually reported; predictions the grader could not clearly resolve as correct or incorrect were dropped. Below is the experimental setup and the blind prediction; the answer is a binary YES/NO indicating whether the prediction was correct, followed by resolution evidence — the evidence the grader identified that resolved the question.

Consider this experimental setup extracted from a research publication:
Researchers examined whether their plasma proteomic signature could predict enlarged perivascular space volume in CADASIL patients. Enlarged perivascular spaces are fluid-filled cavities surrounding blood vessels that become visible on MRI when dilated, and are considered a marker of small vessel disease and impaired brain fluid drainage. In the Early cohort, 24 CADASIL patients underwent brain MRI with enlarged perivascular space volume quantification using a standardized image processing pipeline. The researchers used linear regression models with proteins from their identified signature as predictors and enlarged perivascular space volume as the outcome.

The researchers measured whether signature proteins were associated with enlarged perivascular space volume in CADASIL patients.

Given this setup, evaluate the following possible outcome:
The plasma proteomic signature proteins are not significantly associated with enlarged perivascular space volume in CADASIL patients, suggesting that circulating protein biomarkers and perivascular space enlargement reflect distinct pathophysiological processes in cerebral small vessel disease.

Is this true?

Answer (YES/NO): NO